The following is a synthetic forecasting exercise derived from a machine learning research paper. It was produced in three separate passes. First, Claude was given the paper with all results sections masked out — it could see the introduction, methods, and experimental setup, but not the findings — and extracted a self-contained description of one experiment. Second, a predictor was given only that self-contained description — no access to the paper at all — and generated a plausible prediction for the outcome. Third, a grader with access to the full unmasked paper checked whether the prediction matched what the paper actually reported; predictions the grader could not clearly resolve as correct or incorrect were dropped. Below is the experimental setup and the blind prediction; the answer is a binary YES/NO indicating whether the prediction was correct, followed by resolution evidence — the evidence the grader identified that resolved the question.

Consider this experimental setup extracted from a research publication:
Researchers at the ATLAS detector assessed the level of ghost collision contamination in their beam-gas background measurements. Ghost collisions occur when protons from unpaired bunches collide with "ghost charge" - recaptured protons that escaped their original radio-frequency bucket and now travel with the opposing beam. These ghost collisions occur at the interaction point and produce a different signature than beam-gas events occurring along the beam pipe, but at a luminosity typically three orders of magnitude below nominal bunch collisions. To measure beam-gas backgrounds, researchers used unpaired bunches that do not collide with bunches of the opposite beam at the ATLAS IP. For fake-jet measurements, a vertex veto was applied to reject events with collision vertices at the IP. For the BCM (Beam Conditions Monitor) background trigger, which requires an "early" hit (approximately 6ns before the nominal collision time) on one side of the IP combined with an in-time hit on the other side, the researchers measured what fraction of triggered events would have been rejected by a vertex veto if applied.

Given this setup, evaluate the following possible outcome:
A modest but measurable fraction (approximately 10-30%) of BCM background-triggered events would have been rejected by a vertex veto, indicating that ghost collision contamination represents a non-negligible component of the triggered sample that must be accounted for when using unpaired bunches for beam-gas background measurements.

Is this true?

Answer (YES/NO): NO